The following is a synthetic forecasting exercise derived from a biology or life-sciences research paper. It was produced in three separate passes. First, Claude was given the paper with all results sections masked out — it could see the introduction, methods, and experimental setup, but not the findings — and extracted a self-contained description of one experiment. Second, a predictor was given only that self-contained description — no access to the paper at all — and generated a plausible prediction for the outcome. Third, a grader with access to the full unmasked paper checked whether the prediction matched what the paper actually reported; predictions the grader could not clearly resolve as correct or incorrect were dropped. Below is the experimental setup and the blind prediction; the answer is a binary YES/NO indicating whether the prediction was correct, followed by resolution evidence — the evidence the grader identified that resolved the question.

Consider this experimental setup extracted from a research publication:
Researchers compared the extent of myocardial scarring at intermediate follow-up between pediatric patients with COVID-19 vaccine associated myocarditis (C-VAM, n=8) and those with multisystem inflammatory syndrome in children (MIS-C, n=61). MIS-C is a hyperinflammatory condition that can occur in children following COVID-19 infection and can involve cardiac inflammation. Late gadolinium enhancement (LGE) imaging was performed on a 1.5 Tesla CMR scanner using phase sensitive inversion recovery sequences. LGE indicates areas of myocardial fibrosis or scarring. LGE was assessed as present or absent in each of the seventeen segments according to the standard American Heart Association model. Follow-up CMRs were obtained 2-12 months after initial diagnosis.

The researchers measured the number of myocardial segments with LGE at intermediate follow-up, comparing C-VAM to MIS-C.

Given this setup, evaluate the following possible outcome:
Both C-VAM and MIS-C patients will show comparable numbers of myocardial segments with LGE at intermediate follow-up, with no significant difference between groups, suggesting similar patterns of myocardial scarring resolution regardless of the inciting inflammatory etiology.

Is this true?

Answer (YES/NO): NO